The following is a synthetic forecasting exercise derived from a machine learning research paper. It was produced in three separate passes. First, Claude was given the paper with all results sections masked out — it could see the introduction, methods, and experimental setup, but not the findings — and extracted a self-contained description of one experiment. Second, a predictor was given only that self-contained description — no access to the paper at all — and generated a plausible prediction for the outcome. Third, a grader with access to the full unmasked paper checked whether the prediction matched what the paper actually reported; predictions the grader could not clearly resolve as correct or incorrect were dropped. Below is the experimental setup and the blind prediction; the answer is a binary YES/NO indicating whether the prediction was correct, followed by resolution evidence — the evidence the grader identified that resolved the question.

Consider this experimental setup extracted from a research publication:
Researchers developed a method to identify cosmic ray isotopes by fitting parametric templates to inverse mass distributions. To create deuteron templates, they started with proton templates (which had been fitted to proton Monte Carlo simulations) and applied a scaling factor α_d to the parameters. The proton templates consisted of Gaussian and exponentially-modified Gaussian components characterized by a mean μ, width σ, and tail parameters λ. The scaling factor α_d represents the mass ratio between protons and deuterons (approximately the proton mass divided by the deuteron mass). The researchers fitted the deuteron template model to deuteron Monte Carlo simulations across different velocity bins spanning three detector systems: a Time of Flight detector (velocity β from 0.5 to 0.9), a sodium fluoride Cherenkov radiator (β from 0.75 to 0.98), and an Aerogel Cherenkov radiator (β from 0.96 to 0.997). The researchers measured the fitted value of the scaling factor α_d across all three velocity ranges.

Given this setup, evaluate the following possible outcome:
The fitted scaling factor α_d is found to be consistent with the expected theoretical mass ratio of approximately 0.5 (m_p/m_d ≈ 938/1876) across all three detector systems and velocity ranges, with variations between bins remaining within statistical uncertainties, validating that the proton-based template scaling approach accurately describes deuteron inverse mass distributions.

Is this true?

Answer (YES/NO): YES